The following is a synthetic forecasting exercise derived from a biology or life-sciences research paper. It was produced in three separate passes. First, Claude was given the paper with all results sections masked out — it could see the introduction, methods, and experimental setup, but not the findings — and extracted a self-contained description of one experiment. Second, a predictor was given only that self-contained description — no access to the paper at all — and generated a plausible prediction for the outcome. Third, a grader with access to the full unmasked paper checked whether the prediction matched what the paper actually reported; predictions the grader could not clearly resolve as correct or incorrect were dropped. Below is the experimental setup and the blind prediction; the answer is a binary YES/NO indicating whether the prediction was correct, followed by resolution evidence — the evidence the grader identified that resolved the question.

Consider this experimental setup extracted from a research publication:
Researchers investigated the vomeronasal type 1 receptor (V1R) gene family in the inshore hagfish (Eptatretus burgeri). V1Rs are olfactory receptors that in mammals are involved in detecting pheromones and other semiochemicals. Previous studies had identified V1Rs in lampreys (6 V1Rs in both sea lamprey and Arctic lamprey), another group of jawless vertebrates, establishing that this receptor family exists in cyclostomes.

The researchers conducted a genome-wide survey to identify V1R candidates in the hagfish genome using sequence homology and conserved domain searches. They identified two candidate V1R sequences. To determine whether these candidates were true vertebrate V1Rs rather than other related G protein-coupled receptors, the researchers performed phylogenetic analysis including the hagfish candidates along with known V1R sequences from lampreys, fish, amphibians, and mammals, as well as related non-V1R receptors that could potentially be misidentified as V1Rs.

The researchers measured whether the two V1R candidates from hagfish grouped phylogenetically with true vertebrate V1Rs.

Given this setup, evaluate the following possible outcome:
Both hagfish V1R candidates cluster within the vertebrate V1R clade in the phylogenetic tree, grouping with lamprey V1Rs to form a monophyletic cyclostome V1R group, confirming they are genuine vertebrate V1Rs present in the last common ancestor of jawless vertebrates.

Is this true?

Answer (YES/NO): NO